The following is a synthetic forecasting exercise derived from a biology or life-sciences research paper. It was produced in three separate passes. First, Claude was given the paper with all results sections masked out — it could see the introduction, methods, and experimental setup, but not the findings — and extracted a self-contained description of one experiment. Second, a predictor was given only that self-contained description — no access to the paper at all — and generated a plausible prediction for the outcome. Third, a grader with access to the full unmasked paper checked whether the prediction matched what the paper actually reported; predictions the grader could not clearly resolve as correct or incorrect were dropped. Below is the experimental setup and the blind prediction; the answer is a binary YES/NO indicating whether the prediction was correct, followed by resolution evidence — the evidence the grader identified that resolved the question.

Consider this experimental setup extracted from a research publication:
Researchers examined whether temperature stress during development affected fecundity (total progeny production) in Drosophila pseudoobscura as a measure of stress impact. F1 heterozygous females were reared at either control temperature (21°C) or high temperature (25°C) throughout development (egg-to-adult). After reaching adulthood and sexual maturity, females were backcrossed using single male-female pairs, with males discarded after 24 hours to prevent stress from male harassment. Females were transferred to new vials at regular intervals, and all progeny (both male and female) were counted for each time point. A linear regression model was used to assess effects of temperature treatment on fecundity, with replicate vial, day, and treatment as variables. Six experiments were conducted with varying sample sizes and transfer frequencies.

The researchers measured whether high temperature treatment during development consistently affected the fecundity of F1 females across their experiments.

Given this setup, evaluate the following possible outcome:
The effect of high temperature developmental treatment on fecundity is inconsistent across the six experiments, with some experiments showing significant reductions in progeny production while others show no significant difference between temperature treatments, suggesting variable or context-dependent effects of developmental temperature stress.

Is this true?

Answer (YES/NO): YES